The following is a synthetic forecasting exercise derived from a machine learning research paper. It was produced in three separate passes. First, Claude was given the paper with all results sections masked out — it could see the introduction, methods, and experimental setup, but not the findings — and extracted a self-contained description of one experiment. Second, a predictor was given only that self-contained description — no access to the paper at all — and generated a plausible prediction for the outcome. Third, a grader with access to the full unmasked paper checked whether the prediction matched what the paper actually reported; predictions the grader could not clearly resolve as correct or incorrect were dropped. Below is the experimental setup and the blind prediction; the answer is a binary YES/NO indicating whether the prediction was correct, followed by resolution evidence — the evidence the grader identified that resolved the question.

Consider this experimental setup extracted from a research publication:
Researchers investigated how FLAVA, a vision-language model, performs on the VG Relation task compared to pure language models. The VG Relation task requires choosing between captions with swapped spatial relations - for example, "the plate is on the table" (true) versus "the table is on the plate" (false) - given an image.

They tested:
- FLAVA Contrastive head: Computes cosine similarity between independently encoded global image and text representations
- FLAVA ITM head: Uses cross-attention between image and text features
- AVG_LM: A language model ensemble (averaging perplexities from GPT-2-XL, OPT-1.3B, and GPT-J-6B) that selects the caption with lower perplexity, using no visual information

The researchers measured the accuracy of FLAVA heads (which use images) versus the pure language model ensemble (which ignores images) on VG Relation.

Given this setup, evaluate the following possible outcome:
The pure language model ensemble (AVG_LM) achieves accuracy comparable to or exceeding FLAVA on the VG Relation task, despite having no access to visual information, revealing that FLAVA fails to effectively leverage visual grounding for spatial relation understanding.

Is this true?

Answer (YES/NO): YES